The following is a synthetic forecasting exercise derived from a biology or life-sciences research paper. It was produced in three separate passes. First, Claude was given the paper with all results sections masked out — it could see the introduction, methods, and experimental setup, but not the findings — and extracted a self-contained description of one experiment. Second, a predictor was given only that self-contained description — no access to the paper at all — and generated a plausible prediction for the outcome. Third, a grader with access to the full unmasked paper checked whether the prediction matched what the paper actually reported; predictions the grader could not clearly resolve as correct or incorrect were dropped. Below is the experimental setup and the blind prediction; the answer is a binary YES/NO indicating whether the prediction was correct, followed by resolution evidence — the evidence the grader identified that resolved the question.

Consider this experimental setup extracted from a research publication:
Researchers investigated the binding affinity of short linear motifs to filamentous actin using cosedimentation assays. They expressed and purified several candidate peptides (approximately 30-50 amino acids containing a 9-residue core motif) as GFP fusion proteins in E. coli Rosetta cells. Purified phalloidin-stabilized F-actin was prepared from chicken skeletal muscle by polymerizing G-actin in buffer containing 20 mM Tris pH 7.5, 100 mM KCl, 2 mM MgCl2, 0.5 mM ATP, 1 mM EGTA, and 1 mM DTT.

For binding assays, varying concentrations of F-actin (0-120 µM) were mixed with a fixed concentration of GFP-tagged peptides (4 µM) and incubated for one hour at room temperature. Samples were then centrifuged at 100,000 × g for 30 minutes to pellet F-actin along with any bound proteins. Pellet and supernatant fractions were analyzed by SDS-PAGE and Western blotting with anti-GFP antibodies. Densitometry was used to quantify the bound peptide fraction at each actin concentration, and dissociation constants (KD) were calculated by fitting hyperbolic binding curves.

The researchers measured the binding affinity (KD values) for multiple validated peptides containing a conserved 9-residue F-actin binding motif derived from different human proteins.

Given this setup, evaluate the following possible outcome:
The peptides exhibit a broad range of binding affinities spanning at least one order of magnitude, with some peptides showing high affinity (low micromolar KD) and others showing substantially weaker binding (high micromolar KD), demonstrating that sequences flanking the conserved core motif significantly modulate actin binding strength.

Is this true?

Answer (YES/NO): NO